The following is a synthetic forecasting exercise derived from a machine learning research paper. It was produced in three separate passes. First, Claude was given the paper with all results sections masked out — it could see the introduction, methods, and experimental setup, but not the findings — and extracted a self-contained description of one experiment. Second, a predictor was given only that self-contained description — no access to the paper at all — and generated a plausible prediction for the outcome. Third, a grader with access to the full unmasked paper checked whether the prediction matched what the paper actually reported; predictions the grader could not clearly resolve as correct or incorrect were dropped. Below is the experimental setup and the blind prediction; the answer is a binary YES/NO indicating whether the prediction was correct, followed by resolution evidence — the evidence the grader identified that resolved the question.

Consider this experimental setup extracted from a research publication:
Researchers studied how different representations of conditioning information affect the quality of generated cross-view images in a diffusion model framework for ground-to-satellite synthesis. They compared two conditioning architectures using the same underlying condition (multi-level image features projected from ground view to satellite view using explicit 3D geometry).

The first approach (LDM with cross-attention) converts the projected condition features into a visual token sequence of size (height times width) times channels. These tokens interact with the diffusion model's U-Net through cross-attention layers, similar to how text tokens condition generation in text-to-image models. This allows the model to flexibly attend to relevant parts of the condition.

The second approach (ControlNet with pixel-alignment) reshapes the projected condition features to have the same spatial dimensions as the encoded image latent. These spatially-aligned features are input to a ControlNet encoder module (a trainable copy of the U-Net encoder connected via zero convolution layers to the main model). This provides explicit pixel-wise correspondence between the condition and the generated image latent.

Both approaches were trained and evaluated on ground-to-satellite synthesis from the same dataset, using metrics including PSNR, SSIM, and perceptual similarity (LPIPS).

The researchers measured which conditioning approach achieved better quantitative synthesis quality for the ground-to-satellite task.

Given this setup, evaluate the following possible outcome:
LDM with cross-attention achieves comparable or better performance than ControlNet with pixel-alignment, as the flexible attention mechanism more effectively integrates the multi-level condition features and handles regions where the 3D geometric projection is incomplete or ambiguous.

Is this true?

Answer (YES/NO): NO